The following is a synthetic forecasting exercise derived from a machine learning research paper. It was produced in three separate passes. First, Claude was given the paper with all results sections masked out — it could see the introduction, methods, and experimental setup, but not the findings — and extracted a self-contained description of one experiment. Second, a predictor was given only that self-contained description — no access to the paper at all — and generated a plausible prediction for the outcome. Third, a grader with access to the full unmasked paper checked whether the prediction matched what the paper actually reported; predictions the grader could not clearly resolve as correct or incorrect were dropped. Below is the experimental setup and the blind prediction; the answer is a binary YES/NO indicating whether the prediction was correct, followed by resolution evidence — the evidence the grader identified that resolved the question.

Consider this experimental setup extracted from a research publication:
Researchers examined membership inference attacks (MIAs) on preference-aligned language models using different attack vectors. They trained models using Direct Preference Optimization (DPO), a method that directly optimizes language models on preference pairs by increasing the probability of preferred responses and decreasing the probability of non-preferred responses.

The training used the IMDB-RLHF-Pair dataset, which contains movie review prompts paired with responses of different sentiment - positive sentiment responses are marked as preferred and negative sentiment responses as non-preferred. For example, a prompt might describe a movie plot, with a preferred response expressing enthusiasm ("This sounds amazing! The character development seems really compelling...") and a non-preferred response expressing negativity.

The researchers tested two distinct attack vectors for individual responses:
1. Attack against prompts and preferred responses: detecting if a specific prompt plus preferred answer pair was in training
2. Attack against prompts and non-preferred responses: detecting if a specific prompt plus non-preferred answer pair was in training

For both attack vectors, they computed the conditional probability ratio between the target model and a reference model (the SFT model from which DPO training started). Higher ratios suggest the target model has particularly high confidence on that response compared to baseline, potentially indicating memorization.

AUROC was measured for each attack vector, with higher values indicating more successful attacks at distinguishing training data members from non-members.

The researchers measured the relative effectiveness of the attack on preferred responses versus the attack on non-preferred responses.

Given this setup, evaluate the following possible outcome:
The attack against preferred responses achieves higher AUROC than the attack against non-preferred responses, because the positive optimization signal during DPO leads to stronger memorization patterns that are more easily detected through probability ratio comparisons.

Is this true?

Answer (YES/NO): NO